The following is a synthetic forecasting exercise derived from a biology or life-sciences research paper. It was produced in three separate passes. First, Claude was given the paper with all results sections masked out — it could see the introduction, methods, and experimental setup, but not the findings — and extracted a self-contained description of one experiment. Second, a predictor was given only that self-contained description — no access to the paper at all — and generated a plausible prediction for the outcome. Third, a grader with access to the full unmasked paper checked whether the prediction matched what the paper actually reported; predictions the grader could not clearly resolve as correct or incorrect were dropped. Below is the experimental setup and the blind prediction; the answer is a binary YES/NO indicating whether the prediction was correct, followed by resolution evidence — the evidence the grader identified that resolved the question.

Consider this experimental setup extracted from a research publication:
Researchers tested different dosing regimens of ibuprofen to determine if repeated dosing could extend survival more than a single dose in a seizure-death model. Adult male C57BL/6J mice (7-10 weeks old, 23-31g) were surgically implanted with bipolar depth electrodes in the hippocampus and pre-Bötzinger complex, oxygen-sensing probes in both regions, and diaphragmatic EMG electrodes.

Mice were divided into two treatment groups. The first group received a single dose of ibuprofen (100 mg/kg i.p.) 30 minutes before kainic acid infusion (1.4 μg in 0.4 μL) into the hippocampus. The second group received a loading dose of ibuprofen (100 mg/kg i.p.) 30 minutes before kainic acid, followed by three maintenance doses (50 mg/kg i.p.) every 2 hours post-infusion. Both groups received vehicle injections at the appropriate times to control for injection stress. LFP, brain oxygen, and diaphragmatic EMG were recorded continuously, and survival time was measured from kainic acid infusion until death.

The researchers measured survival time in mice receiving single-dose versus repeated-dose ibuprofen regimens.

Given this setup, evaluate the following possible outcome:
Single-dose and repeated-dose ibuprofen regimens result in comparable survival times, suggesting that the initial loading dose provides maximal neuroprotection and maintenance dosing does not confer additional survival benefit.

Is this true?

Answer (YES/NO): NO